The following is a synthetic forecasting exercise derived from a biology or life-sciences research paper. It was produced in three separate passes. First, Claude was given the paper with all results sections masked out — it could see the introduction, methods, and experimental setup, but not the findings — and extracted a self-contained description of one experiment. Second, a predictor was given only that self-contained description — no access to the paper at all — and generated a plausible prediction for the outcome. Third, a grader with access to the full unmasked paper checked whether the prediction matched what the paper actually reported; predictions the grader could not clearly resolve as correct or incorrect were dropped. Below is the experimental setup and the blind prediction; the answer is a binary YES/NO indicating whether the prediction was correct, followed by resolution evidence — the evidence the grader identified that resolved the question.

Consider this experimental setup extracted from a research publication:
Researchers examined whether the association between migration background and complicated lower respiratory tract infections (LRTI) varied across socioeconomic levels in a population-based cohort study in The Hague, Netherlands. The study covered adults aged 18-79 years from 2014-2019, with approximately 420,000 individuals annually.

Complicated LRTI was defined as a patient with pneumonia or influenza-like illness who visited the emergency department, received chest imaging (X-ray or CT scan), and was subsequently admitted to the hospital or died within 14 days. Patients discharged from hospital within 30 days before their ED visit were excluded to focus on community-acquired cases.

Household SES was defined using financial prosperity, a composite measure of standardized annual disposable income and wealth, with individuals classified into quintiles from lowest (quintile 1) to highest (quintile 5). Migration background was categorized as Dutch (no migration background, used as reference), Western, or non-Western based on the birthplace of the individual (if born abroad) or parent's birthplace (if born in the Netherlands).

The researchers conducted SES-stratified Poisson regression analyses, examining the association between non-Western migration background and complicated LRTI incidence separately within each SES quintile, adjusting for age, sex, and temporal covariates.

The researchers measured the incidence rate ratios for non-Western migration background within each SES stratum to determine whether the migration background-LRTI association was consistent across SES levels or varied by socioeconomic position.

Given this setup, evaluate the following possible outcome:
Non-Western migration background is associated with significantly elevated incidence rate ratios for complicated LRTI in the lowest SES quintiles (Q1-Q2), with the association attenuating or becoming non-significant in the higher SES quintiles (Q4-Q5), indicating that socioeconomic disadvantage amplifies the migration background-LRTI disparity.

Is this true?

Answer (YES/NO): NO